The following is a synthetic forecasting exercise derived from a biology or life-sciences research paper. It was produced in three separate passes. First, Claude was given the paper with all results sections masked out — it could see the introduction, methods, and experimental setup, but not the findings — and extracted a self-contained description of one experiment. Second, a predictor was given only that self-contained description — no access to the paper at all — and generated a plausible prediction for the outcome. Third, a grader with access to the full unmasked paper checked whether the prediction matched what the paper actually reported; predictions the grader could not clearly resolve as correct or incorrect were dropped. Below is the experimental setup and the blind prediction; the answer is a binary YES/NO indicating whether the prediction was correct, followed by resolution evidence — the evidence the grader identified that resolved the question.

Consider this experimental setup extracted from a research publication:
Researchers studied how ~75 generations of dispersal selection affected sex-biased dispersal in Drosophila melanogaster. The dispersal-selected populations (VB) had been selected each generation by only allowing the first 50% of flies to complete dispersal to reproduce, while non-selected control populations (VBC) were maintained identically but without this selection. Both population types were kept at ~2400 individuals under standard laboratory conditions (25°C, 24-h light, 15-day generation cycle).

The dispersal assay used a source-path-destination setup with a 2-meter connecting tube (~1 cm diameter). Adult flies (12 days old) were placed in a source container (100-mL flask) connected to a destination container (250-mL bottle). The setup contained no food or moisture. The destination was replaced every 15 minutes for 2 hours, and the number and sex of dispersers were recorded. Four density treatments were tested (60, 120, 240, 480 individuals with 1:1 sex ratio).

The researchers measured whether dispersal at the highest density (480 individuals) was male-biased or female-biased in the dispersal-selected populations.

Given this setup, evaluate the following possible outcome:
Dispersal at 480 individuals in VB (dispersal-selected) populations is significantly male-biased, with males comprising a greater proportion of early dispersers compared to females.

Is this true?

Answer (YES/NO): NO